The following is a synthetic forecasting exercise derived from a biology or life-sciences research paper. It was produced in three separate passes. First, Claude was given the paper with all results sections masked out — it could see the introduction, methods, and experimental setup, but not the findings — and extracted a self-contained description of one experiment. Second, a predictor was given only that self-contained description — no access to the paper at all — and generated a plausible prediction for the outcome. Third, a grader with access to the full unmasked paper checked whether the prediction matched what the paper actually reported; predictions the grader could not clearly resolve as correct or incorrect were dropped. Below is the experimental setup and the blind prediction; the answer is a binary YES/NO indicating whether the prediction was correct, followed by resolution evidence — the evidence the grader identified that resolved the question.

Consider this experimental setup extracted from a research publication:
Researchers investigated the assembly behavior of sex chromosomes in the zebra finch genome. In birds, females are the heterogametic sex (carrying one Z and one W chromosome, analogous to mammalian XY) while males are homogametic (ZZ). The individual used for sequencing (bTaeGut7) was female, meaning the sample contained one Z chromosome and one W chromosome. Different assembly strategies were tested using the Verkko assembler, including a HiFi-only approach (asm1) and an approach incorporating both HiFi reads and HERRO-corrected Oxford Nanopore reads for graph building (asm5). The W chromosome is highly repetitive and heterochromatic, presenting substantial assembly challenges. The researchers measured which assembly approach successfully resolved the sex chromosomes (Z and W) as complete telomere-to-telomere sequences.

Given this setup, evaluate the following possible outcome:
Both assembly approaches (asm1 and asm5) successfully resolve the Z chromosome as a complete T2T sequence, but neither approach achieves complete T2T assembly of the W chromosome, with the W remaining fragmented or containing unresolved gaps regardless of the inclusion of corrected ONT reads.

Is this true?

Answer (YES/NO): NO